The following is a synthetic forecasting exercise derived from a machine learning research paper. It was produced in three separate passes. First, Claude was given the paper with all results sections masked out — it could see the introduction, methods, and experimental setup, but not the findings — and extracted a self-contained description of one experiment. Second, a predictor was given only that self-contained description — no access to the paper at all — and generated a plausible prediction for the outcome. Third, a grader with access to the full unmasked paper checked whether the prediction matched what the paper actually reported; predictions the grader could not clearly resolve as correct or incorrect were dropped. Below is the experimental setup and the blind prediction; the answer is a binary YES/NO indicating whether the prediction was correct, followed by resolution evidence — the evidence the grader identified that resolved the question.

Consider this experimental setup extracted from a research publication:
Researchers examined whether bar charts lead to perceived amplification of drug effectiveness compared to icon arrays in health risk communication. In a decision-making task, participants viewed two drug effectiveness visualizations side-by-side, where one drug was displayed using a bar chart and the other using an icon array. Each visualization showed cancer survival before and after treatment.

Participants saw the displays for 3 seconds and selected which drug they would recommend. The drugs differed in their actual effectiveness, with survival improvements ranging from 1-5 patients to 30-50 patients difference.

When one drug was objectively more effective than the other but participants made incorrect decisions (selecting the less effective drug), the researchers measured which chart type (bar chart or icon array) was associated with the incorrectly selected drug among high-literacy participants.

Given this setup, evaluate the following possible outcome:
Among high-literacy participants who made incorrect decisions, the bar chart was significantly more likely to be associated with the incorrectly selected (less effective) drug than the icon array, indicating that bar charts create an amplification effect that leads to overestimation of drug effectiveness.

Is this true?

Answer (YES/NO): YES